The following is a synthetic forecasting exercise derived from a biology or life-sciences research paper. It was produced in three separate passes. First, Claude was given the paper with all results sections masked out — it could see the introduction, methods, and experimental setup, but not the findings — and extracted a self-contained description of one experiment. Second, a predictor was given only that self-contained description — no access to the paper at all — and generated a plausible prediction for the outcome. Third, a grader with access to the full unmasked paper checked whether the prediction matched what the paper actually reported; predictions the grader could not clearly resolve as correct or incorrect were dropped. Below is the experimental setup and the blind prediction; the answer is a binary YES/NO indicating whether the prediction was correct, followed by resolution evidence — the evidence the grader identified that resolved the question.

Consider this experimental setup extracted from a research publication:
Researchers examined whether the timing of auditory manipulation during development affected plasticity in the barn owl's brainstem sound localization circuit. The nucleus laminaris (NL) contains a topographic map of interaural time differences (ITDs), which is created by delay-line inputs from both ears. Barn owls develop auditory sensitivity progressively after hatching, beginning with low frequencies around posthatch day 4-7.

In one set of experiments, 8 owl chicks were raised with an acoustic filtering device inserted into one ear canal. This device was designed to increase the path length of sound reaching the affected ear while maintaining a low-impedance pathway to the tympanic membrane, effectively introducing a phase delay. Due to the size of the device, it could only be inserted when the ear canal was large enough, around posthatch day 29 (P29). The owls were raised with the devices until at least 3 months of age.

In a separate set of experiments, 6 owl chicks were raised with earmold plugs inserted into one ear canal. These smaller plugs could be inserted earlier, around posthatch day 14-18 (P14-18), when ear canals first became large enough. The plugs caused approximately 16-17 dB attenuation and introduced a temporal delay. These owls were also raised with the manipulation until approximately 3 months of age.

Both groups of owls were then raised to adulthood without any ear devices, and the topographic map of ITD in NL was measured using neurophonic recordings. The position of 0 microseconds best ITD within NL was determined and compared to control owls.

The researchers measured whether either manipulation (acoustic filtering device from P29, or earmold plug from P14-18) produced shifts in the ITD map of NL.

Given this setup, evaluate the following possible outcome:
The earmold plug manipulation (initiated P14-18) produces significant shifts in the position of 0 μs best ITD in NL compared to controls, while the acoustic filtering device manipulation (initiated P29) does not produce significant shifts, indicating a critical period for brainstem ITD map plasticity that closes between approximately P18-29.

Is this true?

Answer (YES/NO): NO